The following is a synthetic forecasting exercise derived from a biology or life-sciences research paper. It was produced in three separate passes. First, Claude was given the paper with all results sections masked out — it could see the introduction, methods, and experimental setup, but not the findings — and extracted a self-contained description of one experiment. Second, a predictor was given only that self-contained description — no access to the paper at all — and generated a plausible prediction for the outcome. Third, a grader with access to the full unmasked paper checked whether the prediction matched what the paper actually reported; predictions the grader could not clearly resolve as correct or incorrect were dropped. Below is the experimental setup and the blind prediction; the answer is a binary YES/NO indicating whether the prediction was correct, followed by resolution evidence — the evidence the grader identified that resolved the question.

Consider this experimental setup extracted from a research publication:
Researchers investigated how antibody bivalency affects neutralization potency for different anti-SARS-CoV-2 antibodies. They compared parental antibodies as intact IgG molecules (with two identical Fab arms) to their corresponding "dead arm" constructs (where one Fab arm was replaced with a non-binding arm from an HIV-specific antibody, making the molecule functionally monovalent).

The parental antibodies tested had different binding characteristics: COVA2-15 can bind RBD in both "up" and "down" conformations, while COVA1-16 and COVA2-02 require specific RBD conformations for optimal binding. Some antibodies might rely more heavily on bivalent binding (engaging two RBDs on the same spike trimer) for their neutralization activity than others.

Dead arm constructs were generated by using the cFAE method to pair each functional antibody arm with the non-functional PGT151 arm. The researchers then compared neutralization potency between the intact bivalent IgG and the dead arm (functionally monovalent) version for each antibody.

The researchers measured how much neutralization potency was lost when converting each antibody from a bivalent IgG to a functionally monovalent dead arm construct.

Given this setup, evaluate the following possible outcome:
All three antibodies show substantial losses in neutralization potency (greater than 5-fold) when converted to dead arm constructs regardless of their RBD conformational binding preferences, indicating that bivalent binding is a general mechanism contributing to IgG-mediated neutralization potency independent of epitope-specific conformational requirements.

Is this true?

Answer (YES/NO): NO